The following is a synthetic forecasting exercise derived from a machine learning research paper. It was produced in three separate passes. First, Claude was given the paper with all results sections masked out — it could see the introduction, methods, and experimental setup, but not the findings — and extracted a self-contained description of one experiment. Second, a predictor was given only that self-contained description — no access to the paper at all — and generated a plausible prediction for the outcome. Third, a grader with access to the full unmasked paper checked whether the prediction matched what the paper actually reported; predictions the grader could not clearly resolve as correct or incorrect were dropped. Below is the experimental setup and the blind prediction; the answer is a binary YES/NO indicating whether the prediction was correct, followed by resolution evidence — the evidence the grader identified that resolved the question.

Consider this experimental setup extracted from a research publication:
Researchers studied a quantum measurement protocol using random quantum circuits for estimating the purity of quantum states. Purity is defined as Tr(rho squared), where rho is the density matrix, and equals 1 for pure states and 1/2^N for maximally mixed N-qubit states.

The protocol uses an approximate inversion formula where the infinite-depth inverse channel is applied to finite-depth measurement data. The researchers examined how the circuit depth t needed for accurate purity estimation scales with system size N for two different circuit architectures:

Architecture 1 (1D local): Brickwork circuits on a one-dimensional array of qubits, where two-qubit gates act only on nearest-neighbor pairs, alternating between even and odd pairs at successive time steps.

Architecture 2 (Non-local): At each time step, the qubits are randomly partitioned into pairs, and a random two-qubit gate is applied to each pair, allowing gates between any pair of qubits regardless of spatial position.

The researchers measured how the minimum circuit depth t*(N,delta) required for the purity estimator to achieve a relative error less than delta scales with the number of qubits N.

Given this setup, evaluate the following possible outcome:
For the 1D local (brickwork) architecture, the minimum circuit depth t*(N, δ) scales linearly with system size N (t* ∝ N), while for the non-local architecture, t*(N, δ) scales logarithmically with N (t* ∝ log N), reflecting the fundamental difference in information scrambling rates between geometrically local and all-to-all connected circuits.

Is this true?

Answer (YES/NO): NO